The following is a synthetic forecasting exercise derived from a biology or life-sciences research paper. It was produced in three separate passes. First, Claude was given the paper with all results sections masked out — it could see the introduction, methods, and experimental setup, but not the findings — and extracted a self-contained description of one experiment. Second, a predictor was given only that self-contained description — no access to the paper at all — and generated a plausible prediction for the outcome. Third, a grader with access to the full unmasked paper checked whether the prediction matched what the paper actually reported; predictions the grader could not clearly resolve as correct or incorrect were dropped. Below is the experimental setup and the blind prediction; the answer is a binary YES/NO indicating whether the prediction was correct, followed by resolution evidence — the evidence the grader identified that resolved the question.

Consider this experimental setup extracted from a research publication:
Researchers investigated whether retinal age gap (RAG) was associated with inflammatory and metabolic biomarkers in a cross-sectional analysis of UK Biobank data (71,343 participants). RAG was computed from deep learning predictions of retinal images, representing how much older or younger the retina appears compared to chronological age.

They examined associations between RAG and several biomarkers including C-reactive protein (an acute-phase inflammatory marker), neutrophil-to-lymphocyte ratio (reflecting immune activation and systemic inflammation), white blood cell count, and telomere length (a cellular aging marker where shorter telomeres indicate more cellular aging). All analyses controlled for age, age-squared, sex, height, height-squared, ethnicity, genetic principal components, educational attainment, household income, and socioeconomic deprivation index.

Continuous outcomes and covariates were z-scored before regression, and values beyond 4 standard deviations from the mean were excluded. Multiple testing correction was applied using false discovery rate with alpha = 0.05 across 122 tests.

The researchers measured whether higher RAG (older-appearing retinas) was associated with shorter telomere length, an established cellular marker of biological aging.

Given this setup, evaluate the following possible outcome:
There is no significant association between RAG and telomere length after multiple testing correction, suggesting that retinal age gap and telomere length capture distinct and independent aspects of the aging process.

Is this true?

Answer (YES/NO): NO